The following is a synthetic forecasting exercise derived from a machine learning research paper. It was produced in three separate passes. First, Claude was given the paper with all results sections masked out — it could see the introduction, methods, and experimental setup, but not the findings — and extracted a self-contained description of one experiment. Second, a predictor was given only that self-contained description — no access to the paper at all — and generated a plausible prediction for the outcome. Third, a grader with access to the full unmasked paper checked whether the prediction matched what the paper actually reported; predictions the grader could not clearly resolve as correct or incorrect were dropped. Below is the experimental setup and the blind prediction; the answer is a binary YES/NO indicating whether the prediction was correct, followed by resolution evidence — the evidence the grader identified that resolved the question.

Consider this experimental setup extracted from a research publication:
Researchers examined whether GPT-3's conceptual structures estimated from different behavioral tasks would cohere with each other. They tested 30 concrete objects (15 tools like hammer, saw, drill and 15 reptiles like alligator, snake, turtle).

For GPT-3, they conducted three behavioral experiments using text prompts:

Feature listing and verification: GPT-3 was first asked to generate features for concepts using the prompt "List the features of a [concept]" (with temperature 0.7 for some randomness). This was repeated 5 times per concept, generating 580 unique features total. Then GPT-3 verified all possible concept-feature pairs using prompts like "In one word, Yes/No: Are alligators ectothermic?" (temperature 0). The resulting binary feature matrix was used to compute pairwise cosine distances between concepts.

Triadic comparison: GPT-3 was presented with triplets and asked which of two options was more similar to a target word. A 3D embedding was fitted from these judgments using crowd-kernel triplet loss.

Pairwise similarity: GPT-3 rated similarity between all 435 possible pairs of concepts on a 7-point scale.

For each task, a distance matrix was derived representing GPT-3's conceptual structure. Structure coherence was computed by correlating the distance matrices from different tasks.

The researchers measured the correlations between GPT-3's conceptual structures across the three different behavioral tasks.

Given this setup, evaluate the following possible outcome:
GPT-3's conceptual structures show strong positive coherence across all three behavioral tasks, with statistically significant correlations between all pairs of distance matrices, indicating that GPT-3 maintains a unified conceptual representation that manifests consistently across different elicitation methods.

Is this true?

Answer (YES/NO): NO